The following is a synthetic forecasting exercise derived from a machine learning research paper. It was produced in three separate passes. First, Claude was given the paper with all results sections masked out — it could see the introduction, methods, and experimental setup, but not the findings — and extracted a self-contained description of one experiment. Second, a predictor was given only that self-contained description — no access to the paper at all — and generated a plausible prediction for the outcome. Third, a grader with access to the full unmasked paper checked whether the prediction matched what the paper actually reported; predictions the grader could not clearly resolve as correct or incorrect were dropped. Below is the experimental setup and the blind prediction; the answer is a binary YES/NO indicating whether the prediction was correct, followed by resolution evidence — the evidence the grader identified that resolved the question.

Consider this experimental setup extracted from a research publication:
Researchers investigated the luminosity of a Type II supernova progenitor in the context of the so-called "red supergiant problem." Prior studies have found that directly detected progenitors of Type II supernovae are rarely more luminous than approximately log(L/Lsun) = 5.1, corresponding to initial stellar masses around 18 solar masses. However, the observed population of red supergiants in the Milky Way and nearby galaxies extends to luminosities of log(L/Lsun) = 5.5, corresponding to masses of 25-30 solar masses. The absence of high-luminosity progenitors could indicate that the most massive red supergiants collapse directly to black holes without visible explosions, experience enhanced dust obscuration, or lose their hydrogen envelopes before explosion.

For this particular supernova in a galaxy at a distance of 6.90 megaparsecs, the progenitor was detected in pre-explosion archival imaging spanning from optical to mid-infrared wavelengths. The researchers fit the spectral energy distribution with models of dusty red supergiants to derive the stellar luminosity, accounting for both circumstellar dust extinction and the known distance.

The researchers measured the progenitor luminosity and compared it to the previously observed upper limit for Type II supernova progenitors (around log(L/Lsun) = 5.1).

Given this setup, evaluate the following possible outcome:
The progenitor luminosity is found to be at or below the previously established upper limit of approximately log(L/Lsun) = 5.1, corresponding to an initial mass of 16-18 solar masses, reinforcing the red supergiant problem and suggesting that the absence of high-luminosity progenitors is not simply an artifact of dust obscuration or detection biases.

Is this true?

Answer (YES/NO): YES